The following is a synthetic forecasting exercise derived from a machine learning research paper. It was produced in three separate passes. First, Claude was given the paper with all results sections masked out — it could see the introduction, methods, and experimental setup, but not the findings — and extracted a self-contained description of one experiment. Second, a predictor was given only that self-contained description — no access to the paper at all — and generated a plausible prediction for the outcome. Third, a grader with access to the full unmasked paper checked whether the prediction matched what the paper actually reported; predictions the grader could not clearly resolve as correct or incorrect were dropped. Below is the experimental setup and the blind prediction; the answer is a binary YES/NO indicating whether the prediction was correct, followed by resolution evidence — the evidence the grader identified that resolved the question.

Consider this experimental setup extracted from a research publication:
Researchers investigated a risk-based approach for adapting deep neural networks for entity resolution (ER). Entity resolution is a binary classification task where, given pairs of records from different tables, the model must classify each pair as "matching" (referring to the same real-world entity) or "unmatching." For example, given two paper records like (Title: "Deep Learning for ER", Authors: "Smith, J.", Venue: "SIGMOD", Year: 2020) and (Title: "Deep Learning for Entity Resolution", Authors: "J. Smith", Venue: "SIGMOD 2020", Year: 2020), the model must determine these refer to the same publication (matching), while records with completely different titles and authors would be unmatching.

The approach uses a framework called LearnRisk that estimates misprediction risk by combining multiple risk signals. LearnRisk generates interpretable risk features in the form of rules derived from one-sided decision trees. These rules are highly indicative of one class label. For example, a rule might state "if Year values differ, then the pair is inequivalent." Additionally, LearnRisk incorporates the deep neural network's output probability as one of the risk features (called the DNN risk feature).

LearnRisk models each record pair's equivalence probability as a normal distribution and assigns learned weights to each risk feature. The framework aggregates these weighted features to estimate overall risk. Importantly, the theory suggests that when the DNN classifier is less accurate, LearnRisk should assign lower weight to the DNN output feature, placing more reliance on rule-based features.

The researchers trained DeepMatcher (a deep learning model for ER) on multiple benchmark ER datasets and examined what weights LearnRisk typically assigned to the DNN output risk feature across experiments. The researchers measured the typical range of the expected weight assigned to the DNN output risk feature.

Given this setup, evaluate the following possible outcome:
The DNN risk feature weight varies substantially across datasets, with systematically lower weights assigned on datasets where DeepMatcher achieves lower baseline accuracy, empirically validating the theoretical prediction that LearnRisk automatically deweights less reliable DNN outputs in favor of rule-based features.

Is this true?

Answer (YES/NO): NO